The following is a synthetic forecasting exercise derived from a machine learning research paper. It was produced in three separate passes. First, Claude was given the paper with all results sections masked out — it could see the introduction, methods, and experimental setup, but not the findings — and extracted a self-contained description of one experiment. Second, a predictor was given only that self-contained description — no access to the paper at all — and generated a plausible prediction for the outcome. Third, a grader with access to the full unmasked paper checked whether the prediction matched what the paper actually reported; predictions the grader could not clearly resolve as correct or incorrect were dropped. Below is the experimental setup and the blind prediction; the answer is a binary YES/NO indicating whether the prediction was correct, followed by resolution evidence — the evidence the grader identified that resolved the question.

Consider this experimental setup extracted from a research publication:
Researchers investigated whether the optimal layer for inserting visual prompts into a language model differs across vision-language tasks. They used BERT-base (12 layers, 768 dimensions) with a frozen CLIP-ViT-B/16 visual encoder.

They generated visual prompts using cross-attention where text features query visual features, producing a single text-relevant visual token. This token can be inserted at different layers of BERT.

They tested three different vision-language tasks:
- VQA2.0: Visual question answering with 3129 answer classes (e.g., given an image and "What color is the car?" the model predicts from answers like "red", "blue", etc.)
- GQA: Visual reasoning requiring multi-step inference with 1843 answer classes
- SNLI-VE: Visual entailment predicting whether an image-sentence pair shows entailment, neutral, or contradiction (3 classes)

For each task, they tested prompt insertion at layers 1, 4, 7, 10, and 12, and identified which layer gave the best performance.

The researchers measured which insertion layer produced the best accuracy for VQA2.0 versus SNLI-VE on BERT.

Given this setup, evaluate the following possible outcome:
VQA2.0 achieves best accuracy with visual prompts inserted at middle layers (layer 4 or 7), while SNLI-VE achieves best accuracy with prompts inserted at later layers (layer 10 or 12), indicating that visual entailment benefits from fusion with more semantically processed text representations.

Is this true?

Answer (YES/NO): NO